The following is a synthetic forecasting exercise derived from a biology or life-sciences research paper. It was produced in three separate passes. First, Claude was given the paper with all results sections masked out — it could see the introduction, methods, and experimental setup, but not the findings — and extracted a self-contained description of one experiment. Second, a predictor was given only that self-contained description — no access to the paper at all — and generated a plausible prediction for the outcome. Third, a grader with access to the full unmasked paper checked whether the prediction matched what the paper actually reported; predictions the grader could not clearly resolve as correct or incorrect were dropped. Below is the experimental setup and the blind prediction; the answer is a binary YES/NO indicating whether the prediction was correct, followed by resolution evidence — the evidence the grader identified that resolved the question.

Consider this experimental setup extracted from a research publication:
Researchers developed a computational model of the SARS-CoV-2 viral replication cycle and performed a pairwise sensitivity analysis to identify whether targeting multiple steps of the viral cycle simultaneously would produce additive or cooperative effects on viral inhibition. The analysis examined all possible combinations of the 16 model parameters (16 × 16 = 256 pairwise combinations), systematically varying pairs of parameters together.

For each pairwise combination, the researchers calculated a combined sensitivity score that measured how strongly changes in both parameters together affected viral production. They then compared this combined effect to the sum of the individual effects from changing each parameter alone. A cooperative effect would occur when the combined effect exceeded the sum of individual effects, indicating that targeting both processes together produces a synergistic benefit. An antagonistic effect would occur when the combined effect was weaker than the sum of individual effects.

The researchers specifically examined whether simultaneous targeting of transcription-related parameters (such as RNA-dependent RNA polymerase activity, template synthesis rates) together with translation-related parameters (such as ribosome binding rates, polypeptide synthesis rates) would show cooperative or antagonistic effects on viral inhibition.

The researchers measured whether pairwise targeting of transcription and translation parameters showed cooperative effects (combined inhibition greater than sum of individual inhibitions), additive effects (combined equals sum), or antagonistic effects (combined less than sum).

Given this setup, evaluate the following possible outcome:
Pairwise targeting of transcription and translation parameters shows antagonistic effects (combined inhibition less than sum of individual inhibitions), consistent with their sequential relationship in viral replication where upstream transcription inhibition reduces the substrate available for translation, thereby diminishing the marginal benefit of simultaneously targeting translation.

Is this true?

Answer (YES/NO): NO